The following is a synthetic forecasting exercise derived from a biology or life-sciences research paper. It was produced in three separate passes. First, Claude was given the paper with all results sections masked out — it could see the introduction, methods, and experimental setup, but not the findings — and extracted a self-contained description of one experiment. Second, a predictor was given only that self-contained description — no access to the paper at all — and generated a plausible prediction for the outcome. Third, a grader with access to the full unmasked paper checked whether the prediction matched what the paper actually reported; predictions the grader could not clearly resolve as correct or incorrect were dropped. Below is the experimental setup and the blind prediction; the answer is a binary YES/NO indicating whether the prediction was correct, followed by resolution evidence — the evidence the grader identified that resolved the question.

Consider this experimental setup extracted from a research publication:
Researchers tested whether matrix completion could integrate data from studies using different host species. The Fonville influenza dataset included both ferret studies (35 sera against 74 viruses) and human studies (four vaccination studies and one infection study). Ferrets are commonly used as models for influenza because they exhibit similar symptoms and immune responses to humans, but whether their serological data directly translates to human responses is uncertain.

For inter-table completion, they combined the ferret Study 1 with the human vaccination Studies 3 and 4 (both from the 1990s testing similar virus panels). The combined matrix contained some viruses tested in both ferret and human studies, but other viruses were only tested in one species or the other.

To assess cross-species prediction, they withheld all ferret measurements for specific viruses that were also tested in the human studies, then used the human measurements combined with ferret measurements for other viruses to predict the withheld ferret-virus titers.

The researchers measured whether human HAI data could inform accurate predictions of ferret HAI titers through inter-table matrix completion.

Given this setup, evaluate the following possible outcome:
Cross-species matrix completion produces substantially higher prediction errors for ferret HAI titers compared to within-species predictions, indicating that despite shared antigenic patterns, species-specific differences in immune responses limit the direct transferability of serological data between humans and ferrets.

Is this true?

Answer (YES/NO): NO